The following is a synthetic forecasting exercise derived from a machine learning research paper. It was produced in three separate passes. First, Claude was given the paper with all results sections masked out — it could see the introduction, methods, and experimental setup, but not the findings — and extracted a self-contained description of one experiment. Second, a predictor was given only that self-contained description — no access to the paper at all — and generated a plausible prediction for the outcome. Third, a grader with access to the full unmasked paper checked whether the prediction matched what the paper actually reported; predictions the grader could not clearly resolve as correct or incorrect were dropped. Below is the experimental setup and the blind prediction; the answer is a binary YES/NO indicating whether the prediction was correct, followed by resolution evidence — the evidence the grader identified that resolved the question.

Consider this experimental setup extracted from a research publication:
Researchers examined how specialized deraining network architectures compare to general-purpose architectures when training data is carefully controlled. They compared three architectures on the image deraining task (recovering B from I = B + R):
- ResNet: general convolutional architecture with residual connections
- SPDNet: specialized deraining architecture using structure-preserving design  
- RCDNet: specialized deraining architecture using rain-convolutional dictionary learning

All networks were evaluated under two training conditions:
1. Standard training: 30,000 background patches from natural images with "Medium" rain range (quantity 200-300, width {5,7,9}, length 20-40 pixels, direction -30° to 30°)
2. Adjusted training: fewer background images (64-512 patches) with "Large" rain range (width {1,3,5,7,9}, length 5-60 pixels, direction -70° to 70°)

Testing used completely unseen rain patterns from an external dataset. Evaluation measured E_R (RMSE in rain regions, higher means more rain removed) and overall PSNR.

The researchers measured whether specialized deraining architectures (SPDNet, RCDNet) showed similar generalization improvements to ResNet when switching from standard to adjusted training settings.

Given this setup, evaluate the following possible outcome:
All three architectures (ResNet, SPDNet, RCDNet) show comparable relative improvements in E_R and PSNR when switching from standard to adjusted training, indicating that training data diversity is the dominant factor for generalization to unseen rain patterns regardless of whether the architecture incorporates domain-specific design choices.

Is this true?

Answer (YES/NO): NO